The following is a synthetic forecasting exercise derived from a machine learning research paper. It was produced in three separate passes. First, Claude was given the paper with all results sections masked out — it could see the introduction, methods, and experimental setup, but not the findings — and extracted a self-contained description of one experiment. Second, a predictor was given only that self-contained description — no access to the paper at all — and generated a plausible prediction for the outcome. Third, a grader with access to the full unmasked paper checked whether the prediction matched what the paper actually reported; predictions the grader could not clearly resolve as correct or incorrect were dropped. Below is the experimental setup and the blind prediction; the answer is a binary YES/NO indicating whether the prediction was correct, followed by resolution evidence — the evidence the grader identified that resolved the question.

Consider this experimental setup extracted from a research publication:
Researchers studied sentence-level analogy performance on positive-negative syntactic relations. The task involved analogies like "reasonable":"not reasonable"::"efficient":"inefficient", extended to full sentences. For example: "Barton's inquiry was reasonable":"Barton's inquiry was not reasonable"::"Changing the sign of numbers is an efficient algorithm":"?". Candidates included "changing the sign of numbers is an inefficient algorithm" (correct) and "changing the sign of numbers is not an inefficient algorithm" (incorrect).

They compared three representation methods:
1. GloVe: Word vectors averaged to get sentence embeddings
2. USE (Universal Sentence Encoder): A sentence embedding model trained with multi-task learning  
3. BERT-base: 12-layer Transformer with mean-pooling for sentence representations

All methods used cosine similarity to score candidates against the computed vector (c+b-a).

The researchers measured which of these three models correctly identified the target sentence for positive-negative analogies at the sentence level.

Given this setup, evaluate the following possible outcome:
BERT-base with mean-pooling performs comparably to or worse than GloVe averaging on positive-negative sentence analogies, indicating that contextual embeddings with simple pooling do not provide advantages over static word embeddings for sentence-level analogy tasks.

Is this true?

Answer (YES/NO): NO